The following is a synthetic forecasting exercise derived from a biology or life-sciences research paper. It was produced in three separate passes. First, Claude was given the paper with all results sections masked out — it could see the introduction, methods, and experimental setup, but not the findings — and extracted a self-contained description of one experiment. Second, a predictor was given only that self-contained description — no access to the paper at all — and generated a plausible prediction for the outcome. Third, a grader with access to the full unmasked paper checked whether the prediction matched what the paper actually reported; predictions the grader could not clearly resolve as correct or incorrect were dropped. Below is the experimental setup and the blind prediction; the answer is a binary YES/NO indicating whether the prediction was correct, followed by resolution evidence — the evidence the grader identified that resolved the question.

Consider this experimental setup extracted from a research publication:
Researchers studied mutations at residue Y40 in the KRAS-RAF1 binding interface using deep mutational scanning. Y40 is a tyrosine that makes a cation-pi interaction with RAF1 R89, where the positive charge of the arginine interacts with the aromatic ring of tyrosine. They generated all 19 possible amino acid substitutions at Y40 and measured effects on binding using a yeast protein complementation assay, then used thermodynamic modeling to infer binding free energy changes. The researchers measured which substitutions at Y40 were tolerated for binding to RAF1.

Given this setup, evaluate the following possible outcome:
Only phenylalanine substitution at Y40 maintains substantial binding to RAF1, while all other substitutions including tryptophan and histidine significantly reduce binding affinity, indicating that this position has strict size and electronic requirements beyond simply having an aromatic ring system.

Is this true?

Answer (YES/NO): YES